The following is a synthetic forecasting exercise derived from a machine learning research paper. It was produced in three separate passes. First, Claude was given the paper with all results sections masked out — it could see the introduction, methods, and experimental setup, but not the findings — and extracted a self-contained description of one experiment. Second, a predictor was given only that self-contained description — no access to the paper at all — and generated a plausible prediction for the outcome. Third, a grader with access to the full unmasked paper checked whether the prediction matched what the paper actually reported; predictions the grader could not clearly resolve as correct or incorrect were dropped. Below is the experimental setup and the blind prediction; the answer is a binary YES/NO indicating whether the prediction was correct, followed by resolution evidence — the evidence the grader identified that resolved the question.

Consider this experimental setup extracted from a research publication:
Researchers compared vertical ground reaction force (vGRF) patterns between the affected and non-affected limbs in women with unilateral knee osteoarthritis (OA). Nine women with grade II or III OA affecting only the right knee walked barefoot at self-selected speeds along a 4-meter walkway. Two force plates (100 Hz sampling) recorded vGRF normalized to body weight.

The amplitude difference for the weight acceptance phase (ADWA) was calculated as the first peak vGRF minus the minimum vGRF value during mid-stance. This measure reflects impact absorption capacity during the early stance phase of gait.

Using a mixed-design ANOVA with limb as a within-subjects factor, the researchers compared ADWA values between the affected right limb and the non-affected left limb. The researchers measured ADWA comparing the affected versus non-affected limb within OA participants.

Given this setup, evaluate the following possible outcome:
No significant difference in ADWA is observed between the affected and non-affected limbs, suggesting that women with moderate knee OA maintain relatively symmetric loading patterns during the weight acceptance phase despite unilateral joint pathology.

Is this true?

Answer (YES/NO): NO